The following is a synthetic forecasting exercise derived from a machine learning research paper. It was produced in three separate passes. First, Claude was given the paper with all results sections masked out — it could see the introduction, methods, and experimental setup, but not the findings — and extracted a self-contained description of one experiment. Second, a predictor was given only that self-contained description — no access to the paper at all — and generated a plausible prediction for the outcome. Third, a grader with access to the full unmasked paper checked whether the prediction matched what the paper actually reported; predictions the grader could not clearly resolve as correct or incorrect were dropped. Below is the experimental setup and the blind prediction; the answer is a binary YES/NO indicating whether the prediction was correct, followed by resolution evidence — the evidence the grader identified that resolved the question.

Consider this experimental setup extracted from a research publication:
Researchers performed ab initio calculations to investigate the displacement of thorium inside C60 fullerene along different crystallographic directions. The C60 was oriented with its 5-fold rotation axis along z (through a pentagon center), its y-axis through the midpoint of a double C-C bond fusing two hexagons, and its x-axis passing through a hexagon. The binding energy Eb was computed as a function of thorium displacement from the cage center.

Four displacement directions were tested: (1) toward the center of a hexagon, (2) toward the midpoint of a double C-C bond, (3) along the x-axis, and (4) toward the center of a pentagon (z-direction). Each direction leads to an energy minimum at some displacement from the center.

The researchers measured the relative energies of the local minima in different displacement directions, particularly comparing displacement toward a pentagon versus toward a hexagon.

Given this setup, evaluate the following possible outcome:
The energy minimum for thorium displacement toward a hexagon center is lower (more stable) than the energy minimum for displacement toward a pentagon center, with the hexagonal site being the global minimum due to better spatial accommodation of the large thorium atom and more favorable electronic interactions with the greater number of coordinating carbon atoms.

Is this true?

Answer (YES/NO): YES